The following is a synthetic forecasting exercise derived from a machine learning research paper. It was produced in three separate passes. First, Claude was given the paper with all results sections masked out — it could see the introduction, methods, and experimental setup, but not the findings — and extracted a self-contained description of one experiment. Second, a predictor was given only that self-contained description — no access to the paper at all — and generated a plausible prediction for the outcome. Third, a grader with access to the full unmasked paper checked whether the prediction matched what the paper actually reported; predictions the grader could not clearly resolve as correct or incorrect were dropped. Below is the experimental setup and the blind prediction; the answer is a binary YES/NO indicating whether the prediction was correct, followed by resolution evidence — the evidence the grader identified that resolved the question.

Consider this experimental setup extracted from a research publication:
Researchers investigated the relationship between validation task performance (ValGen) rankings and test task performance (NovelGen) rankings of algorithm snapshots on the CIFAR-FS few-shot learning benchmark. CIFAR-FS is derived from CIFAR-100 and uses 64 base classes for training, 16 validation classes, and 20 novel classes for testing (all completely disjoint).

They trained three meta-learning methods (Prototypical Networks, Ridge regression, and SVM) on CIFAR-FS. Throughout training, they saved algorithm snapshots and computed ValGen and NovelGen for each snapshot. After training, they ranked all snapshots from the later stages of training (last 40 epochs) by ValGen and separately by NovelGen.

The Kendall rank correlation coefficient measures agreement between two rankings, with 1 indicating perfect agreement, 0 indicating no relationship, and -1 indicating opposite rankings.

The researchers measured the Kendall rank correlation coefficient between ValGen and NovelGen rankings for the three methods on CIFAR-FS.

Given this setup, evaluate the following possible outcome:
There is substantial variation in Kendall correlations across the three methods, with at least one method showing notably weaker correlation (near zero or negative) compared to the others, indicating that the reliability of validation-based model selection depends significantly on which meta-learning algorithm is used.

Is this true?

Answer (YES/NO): NO